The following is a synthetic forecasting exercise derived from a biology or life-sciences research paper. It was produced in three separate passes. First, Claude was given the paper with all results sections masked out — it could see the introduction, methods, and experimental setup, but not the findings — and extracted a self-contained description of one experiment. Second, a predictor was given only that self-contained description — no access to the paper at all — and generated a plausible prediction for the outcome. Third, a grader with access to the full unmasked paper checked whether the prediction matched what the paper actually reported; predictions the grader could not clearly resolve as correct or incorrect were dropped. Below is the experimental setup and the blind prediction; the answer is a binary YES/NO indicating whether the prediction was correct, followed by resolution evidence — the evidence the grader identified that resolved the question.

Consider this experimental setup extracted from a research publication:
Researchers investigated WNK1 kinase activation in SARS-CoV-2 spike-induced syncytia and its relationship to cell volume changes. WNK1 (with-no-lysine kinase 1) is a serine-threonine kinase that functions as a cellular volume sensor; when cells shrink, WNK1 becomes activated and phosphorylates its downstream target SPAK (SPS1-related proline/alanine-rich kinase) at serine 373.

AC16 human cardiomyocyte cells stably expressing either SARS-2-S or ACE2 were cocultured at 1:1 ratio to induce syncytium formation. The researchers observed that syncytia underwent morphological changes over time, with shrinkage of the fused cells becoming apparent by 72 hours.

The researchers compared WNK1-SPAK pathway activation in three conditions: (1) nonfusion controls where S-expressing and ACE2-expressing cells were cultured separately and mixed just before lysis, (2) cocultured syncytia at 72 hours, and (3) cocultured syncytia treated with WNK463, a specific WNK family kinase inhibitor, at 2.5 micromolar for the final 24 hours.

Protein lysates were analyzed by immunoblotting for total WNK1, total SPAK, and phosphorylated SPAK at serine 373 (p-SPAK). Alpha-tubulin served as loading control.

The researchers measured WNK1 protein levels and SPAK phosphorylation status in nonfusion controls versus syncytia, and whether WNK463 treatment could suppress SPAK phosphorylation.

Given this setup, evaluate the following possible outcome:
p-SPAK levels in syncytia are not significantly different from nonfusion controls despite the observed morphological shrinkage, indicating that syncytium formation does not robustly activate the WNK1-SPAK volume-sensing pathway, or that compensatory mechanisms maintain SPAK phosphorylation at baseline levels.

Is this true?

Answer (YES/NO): NO